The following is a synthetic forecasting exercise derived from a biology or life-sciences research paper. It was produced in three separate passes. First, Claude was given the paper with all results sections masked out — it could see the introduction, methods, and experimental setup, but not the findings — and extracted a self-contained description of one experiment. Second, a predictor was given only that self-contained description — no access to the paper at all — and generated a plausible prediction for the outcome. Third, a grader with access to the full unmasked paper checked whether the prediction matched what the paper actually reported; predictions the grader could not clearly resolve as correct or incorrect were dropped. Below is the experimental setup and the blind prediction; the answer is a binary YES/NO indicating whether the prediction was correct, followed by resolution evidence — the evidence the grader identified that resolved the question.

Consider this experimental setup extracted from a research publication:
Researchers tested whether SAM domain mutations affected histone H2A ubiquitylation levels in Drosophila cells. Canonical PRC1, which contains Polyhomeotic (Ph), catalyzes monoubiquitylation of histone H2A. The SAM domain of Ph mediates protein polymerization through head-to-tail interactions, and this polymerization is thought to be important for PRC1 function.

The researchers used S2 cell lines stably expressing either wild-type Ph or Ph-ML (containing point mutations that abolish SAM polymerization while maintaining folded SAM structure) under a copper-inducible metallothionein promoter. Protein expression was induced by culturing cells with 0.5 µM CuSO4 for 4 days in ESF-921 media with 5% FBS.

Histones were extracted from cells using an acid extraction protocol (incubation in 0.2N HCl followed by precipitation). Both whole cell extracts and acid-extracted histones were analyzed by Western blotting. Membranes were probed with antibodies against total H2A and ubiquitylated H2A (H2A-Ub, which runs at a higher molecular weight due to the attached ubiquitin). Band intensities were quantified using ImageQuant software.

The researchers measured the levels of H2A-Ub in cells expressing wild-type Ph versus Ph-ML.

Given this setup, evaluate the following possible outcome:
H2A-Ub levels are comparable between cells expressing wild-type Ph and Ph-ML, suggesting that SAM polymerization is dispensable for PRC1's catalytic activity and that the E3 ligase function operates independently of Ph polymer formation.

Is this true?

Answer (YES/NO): NO